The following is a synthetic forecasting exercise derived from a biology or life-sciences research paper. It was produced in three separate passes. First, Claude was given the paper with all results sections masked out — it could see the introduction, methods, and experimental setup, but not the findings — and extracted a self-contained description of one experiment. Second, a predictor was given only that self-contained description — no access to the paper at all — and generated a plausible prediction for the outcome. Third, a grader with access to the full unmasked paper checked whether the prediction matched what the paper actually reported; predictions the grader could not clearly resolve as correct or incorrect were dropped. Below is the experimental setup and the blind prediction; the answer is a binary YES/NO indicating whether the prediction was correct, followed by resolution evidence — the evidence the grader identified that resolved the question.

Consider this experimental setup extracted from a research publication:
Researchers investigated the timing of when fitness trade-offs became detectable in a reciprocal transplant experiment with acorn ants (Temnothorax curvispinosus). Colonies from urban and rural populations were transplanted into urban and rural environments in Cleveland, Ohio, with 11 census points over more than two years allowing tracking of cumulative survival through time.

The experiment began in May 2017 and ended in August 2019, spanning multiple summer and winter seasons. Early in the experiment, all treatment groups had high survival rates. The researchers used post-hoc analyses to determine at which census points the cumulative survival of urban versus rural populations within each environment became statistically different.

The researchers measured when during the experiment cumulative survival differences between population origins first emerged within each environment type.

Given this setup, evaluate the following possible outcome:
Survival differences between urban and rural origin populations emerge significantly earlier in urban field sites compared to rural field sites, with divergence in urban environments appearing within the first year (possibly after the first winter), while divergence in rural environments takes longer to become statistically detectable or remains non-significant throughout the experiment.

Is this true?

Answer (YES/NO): NO